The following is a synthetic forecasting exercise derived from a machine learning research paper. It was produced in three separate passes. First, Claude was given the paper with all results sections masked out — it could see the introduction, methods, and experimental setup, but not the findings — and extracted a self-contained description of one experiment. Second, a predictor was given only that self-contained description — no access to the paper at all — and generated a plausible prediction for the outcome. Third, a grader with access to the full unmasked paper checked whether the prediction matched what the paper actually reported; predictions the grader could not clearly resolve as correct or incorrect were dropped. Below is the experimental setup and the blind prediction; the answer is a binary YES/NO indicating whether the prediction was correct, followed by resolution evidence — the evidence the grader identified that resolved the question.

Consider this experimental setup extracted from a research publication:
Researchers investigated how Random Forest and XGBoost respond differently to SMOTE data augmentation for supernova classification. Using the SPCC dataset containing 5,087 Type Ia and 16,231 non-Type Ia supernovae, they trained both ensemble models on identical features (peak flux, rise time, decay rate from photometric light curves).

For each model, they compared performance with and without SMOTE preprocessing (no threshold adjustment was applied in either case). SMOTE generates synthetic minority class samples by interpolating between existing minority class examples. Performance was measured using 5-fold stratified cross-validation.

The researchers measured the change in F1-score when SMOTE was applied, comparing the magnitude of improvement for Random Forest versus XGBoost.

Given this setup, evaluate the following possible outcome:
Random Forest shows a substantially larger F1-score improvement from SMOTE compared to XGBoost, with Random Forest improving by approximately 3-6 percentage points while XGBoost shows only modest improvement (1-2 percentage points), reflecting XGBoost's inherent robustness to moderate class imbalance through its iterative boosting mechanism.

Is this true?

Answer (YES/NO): NO